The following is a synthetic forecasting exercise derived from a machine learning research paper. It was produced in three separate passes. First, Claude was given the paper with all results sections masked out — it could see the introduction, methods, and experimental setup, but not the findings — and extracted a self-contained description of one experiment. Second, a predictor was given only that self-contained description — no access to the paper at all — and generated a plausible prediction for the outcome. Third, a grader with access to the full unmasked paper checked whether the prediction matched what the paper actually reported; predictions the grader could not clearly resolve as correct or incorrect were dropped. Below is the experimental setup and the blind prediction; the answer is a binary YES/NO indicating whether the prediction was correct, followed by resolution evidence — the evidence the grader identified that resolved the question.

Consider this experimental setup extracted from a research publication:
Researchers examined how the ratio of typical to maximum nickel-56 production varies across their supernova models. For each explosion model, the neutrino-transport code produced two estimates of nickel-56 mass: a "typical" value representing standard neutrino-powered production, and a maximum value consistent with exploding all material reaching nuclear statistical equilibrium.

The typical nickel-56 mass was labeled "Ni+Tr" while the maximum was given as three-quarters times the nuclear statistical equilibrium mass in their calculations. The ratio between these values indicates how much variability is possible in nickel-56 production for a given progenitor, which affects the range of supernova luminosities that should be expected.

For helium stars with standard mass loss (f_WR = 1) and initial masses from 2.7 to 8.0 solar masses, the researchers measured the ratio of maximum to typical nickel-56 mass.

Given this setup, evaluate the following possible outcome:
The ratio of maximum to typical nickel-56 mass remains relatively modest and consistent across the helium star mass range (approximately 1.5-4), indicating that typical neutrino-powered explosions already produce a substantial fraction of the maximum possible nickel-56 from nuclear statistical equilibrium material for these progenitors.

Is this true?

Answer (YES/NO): NO